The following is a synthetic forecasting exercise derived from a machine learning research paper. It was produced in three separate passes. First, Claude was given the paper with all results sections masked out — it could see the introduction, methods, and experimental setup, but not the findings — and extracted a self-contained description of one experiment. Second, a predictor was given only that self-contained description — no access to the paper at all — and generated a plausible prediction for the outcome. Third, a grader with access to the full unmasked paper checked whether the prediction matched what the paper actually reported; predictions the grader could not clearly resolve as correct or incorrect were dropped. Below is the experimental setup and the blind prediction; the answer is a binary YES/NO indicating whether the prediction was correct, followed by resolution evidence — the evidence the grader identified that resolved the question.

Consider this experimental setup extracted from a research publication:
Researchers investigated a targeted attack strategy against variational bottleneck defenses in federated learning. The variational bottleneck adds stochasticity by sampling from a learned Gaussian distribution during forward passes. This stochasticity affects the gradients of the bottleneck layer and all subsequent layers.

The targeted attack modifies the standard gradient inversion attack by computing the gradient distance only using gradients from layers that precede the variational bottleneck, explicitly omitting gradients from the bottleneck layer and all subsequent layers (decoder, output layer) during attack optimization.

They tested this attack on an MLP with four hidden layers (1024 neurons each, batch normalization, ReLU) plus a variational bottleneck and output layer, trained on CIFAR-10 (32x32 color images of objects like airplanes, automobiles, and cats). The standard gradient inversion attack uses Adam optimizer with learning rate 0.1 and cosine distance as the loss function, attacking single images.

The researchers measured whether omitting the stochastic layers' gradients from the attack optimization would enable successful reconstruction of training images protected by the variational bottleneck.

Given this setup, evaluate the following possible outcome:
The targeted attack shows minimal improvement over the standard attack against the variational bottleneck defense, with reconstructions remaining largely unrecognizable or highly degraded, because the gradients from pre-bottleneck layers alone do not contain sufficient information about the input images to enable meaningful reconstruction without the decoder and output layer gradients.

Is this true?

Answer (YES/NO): NO